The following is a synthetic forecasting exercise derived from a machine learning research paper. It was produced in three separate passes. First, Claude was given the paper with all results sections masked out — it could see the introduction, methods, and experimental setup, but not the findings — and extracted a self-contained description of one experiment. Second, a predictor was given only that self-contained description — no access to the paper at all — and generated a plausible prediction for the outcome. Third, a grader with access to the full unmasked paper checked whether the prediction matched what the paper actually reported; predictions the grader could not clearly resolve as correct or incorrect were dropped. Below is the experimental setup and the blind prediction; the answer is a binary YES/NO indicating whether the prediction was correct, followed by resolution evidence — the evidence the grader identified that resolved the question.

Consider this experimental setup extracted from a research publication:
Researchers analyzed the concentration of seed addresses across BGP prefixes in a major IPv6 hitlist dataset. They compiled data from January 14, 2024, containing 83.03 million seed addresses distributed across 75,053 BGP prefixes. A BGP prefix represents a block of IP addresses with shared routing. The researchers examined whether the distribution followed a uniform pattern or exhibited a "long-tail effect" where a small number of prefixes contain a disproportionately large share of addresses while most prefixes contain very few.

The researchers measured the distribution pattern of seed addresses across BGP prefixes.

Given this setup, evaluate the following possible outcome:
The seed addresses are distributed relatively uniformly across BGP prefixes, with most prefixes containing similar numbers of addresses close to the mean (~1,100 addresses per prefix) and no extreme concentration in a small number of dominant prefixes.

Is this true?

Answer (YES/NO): NO